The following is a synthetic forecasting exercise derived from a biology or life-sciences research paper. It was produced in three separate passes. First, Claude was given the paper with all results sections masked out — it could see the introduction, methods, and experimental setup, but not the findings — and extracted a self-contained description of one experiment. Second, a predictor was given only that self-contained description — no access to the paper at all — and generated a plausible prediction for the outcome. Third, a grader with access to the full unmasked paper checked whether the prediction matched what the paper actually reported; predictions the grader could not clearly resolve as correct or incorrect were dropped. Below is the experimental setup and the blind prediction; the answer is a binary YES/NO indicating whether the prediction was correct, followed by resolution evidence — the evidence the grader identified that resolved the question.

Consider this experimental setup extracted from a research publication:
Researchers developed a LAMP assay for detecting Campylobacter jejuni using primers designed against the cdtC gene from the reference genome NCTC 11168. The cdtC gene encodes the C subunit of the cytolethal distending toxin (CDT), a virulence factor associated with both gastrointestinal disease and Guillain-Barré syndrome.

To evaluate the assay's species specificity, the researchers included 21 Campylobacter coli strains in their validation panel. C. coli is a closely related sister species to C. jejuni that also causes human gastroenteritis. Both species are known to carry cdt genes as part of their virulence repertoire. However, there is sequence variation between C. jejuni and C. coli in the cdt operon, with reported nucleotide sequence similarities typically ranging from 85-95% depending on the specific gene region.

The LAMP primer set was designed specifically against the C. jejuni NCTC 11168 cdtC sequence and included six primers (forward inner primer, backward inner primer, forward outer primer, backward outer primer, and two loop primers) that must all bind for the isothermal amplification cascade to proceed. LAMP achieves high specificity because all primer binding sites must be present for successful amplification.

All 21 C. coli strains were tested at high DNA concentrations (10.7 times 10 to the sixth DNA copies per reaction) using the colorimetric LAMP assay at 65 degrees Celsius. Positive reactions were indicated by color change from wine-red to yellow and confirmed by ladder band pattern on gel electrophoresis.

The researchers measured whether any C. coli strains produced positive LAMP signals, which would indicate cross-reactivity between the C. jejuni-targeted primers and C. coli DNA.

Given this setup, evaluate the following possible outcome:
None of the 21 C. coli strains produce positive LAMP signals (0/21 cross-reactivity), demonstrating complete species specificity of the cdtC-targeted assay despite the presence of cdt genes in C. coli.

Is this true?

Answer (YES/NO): YES